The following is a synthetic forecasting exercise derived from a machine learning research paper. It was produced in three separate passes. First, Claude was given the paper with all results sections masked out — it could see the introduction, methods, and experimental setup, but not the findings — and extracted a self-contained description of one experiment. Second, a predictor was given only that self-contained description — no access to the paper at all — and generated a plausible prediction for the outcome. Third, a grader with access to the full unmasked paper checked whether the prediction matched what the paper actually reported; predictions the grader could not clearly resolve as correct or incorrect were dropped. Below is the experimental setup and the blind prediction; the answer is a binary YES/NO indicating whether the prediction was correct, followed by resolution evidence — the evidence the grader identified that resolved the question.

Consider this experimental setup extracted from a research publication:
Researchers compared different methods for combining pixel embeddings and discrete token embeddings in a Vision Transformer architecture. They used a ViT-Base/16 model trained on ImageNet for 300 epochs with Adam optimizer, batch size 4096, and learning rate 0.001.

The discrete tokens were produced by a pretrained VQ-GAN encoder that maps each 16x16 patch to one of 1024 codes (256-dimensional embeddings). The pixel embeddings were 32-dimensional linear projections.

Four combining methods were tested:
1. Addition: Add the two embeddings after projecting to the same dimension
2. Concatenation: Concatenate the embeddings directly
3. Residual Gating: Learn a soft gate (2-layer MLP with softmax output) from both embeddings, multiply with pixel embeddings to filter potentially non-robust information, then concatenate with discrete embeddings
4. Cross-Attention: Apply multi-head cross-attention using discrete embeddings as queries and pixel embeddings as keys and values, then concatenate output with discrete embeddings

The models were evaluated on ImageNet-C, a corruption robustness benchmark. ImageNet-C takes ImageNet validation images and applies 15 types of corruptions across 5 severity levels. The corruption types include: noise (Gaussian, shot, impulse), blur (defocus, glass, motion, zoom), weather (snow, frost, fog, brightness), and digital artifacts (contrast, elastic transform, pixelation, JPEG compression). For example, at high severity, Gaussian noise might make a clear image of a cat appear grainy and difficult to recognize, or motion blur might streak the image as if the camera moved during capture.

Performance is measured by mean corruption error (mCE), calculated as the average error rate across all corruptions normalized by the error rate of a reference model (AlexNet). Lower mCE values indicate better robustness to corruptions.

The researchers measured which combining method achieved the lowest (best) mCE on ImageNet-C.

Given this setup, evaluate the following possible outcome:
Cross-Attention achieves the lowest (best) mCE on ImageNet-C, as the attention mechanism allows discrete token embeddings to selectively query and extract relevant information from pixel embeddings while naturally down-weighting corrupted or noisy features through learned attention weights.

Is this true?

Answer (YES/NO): NO